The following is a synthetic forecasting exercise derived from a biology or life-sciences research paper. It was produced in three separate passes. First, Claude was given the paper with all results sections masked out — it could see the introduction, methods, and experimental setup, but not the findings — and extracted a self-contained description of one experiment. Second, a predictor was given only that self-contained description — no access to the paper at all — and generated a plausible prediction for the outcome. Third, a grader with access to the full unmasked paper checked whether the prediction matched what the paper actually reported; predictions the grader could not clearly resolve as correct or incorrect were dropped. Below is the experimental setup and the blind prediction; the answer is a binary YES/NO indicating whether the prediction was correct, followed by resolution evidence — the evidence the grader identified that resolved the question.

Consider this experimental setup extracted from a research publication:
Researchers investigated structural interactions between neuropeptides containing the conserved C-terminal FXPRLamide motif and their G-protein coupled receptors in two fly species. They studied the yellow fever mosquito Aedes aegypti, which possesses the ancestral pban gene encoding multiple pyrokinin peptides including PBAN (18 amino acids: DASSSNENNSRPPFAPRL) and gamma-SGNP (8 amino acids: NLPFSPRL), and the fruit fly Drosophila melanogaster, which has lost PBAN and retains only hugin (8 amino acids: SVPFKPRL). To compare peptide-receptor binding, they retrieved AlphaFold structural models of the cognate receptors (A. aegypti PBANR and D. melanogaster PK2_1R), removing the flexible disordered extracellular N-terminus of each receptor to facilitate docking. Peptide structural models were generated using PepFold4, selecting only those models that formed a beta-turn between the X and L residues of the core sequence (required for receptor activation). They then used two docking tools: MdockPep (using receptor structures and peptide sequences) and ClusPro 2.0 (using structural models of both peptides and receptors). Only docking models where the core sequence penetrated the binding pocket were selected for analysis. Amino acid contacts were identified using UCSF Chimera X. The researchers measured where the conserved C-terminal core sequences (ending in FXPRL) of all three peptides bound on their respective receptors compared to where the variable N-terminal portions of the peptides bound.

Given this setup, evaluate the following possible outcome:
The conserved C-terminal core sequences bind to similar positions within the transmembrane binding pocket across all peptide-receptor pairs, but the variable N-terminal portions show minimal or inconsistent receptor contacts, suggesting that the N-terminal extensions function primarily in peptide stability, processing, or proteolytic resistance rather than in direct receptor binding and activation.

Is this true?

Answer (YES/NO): NO